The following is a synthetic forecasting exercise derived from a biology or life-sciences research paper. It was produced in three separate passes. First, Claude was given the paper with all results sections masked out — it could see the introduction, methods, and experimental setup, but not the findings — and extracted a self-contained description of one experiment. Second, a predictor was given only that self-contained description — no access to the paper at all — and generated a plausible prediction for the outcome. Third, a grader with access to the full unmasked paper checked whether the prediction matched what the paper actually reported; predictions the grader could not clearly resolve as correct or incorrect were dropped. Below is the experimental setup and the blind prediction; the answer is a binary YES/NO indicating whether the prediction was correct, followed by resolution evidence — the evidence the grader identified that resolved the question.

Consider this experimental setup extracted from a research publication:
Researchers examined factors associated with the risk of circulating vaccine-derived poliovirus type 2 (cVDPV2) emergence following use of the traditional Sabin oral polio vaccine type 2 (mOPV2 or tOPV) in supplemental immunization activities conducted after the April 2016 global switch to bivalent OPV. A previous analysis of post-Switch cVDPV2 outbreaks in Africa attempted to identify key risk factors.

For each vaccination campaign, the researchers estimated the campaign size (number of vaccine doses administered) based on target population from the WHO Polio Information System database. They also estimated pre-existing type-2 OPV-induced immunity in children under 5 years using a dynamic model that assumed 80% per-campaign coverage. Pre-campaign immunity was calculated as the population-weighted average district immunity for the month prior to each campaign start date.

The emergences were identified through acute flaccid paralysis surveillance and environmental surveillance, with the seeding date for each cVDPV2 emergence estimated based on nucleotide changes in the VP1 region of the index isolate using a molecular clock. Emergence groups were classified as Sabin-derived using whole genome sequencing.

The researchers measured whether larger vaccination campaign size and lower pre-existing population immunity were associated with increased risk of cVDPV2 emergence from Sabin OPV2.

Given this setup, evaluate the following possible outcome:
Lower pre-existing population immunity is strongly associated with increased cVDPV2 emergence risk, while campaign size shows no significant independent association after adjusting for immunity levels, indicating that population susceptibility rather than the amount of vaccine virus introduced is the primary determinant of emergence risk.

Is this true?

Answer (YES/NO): NO